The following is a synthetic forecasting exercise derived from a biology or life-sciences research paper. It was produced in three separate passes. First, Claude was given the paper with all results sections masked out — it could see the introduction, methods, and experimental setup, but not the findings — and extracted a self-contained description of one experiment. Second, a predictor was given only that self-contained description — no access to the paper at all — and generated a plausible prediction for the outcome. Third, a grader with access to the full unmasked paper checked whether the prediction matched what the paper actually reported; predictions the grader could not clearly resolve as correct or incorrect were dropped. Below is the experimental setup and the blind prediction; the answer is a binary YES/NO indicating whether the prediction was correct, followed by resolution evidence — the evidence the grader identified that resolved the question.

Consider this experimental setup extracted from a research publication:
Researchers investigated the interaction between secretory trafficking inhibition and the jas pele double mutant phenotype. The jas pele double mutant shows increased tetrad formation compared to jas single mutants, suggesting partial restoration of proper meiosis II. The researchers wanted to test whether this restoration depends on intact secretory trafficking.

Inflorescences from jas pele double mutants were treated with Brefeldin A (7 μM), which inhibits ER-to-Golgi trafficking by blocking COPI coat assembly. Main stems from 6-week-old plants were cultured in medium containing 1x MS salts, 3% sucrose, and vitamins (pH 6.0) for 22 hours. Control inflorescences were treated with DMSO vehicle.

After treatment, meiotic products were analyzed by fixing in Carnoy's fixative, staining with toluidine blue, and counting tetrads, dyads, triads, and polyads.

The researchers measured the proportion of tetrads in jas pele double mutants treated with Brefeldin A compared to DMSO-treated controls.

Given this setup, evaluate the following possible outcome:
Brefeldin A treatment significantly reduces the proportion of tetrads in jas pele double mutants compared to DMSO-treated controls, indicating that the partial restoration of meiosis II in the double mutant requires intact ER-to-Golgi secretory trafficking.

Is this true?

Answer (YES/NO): YES